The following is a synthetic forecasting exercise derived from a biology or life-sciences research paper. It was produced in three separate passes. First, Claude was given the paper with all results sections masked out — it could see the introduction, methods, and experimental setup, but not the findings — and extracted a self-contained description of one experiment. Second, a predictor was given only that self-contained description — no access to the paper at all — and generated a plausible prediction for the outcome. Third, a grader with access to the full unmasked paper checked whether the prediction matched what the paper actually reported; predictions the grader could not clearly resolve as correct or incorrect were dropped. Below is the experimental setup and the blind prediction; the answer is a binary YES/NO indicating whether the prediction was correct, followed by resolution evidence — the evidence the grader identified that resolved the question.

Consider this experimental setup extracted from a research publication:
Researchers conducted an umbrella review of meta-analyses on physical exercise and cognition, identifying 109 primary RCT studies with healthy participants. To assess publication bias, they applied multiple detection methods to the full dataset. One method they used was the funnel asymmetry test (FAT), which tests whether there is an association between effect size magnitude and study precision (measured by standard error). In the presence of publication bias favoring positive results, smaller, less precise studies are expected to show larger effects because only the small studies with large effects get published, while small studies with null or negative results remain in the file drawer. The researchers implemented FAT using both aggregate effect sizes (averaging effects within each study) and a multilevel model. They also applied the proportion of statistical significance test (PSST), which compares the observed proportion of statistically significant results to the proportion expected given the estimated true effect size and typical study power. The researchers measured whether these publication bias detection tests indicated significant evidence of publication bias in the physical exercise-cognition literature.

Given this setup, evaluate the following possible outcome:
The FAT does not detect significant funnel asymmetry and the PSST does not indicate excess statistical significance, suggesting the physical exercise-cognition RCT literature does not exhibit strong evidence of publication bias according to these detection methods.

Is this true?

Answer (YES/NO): NO